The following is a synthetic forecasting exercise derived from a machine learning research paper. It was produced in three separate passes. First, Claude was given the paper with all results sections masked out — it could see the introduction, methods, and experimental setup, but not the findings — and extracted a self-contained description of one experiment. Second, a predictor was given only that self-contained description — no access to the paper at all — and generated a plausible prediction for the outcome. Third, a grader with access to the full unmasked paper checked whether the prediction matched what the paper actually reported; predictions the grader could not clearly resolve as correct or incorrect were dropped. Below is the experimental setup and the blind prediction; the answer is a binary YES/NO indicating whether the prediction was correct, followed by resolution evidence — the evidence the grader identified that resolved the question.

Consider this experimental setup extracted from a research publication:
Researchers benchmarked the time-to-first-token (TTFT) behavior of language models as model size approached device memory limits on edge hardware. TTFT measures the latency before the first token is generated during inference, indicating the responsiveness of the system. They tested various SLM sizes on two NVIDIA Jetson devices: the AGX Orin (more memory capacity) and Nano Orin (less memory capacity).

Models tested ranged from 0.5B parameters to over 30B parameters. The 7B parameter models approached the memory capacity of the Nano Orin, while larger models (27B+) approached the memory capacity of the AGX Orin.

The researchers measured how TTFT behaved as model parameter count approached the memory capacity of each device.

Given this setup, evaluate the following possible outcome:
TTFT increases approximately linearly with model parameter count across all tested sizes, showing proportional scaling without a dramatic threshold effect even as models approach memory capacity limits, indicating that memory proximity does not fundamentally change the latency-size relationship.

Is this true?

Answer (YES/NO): NO